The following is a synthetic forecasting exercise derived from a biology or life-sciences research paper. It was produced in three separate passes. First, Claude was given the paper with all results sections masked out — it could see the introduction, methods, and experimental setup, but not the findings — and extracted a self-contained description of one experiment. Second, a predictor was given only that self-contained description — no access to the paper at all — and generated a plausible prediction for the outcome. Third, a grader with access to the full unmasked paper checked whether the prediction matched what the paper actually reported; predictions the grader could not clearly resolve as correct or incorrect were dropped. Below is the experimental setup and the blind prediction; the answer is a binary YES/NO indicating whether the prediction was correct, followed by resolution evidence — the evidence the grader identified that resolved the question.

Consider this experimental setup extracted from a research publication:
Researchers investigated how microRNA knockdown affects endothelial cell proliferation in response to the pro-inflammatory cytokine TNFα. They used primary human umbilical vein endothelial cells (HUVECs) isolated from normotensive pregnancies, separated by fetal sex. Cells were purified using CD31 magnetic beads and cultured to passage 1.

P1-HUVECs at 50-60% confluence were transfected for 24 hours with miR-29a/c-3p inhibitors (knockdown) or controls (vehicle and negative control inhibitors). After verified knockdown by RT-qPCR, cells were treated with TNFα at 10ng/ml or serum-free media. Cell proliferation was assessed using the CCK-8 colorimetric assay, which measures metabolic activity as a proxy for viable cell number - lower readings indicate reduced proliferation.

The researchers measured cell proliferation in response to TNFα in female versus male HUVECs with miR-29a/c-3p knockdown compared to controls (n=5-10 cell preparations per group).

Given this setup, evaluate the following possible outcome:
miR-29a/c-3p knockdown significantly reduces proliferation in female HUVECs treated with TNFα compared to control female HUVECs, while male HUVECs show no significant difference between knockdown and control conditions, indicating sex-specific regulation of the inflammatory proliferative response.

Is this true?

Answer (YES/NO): NO